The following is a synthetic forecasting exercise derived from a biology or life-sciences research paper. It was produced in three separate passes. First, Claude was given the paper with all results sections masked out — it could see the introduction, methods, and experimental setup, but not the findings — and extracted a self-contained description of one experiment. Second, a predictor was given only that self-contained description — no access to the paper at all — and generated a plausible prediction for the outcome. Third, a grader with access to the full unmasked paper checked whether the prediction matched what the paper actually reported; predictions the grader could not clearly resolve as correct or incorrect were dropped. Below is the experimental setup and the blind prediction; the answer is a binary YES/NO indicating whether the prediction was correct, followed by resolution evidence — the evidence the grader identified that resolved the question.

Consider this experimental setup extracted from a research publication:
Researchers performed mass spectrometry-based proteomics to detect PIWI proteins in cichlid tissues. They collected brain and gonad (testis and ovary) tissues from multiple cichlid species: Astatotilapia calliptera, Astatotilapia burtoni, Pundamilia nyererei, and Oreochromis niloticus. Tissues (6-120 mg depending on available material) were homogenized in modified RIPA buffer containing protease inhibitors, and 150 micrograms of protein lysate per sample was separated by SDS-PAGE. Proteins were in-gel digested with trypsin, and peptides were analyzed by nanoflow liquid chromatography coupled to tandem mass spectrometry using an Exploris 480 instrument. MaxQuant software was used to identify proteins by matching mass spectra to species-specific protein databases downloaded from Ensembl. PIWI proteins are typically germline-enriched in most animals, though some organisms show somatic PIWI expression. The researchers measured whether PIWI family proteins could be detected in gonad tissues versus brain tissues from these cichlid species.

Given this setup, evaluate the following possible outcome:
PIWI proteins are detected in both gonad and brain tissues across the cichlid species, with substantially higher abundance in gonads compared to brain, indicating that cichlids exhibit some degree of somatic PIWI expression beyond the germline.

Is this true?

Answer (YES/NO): NO